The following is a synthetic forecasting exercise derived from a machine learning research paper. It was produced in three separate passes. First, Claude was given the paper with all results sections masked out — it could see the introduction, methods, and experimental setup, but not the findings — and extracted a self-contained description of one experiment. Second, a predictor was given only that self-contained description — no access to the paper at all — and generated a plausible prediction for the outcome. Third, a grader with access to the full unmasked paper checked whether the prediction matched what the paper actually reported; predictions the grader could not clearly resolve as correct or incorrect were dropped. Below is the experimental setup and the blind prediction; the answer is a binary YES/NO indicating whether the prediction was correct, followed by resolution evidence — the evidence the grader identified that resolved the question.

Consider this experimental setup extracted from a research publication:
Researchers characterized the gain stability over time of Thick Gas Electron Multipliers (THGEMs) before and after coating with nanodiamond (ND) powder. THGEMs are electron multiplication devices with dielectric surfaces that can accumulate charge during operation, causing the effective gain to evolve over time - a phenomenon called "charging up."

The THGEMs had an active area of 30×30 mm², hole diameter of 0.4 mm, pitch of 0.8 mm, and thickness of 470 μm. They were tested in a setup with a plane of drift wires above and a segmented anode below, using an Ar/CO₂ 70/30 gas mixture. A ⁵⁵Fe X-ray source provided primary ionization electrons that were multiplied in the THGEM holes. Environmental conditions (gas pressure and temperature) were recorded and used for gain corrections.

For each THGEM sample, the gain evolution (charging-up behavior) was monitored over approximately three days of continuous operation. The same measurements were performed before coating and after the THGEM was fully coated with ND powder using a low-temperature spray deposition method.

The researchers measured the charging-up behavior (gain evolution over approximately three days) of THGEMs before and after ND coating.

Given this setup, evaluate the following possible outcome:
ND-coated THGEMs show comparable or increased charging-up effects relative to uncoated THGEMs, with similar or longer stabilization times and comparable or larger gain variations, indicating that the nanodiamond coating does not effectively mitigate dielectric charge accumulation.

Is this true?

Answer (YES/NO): YES